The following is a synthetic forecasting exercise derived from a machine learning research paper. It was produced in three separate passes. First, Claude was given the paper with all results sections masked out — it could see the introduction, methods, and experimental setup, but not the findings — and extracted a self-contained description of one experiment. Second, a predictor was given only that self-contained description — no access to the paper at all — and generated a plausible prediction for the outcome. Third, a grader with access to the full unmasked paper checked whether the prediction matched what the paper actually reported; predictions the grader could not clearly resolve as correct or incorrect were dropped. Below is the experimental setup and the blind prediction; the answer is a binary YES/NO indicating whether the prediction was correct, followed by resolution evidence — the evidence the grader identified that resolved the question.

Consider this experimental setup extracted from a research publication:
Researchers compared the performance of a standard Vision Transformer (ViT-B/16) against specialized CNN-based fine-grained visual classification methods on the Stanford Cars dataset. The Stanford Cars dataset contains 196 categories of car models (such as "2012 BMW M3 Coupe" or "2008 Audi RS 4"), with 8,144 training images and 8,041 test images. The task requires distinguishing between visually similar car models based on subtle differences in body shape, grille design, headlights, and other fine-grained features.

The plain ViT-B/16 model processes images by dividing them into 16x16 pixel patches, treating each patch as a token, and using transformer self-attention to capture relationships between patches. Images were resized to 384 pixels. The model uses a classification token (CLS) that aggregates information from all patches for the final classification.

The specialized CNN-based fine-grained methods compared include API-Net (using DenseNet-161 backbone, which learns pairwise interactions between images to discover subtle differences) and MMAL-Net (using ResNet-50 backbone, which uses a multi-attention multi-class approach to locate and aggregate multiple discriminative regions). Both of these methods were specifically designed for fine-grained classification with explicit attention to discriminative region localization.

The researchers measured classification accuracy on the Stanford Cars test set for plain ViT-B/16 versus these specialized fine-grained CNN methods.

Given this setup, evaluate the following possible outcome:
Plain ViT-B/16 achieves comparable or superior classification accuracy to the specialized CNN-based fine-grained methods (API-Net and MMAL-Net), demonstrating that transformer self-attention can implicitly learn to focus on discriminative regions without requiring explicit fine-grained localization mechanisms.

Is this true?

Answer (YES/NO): NO